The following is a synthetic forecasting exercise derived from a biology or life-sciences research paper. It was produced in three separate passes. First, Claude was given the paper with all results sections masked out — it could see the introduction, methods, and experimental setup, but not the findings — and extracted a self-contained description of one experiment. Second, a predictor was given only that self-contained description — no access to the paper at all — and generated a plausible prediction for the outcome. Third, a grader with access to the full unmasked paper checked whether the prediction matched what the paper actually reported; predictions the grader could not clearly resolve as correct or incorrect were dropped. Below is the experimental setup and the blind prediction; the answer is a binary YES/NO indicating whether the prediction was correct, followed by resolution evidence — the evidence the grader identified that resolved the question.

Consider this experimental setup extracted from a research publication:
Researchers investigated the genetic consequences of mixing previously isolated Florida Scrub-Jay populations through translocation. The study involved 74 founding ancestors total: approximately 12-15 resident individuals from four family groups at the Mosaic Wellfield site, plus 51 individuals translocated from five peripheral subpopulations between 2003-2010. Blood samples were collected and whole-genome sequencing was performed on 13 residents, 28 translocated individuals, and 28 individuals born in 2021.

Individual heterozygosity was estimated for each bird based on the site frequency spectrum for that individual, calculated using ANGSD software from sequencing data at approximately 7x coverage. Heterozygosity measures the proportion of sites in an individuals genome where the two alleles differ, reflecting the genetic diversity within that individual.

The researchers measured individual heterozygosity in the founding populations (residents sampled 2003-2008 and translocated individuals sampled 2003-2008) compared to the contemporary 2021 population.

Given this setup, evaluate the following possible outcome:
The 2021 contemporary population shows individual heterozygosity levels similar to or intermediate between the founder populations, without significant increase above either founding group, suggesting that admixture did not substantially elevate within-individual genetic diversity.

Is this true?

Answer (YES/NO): NO